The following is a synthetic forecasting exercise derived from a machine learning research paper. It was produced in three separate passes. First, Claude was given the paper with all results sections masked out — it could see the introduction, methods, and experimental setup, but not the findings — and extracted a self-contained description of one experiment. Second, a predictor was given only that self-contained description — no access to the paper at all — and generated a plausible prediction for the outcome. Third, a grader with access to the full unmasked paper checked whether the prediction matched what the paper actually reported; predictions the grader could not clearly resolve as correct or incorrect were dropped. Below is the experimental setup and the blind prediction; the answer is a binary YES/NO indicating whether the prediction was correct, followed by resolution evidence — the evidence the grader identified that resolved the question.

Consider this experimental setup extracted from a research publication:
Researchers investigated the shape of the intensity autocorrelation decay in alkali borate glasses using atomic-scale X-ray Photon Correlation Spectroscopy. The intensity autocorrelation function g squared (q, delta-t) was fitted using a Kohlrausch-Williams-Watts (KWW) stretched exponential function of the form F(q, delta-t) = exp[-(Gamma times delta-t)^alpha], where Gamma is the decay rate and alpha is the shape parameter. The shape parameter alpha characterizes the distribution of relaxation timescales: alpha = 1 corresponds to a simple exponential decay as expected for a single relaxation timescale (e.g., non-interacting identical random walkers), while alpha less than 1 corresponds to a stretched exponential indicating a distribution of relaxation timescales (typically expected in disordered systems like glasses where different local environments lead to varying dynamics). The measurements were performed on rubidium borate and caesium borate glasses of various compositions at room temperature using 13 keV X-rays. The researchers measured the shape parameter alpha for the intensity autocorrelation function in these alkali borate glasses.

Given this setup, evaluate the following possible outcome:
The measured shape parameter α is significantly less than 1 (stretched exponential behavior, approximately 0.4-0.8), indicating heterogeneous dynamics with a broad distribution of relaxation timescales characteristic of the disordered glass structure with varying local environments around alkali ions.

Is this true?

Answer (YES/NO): YES